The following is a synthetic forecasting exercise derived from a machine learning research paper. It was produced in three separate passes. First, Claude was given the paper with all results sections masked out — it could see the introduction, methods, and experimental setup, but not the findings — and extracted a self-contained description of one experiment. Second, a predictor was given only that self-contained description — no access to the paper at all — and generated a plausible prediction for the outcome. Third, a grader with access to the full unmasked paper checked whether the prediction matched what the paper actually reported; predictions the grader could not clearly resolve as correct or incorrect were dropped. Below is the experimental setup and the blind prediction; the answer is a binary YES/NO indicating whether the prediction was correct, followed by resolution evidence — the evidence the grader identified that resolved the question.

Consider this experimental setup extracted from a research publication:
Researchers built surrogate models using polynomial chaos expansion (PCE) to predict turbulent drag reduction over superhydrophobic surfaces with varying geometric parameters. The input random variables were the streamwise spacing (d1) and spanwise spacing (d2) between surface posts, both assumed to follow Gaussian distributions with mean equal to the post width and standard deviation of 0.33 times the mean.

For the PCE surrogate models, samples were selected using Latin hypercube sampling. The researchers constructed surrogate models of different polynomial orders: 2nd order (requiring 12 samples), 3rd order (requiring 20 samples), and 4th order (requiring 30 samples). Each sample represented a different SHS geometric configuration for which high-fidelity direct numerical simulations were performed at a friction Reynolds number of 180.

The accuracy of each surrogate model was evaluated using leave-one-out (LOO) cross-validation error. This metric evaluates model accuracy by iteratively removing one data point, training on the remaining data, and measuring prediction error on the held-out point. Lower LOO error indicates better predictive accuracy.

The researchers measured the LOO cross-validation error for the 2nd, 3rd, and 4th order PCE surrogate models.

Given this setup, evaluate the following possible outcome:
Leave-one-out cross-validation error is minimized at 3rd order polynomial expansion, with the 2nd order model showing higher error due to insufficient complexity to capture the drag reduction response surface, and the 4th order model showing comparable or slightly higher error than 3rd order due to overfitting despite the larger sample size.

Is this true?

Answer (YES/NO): NO